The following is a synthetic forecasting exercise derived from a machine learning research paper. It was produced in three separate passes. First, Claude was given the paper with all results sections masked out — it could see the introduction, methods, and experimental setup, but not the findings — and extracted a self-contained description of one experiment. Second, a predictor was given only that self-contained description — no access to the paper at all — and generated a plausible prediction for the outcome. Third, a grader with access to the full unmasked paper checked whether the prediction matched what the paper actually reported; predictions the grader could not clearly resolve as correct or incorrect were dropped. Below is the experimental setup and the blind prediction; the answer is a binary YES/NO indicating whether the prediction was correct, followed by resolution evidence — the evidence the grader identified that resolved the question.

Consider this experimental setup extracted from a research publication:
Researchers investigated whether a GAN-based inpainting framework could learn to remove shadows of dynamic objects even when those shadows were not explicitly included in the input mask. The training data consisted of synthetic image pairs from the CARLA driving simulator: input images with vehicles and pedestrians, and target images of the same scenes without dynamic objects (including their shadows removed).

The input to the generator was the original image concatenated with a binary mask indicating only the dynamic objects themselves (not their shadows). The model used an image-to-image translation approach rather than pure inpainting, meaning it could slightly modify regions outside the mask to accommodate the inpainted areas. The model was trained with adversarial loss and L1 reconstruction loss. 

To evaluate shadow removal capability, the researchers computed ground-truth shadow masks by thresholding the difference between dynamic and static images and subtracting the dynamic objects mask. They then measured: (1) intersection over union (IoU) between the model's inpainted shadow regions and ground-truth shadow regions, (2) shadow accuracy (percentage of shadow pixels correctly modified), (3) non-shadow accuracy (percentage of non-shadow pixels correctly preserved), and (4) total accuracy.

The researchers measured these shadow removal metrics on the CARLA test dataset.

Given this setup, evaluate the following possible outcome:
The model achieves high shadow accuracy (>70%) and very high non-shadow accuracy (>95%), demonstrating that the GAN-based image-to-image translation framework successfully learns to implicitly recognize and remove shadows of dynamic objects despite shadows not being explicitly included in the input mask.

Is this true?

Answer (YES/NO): NO